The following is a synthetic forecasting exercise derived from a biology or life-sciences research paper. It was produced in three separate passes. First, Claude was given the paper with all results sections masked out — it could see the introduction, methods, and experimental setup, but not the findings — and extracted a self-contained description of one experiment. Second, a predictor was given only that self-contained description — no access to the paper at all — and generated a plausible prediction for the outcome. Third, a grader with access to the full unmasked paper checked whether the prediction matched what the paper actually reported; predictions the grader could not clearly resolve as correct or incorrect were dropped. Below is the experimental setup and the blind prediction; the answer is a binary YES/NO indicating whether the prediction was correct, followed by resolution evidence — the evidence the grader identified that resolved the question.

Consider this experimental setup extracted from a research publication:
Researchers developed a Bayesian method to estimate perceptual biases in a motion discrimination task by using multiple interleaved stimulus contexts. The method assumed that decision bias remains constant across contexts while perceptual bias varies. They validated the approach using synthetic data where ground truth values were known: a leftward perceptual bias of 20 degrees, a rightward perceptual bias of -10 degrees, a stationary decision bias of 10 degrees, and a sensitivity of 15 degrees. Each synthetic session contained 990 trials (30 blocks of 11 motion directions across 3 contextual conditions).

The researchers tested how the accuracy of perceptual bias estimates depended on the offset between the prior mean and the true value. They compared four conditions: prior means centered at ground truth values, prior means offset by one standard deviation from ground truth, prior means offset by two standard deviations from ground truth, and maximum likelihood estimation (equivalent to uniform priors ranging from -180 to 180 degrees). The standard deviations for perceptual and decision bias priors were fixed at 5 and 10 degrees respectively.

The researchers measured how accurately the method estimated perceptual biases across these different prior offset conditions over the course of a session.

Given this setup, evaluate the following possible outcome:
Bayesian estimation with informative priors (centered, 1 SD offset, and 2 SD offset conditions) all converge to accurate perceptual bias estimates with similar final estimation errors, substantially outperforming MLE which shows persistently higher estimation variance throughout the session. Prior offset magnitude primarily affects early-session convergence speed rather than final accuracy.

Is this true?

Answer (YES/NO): NO